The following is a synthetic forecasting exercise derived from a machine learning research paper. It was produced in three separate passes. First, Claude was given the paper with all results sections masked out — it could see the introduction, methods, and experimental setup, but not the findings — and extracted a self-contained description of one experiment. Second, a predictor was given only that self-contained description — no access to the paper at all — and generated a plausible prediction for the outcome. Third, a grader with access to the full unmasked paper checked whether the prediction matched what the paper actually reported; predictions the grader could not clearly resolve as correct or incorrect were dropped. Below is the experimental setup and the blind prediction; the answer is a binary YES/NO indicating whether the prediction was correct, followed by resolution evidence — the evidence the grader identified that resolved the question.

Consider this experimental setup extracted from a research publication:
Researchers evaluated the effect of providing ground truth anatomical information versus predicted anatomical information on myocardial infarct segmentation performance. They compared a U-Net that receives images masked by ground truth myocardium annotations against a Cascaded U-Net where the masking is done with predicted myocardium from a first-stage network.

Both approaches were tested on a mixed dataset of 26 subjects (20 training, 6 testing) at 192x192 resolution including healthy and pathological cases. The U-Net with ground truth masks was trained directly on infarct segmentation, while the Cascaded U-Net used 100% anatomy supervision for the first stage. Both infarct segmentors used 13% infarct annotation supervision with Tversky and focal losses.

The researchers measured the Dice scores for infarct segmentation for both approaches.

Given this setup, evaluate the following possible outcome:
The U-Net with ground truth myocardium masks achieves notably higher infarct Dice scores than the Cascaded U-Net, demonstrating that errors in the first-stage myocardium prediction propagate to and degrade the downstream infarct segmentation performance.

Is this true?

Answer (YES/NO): NO